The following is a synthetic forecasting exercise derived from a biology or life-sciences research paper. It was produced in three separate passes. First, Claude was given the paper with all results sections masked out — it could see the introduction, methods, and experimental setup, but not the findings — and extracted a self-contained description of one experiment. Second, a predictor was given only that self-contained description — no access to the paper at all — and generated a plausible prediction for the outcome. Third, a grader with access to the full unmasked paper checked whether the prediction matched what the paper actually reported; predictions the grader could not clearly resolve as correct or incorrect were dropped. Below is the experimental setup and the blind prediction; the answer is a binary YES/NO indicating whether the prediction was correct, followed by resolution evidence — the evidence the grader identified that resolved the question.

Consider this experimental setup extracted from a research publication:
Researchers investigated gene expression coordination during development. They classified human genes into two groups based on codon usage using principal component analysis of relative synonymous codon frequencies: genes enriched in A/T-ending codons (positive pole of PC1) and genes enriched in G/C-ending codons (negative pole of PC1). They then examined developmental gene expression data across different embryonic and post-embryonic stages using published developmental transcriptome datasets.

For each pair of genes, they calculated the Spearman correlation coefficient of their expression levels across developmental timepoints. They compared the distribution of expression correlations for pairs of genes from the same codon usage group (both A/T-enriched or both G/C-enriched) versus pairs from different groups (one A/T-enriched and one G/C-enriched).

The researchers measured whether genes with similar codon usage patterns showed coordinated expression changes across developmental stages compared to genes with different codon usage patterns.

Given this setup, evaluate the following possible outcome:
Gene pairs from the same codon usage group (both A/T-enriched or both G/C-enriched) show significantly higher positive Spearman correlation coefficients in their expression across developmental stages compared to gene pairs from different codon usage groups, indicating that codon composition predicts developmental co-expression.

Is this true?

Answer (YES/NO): NO